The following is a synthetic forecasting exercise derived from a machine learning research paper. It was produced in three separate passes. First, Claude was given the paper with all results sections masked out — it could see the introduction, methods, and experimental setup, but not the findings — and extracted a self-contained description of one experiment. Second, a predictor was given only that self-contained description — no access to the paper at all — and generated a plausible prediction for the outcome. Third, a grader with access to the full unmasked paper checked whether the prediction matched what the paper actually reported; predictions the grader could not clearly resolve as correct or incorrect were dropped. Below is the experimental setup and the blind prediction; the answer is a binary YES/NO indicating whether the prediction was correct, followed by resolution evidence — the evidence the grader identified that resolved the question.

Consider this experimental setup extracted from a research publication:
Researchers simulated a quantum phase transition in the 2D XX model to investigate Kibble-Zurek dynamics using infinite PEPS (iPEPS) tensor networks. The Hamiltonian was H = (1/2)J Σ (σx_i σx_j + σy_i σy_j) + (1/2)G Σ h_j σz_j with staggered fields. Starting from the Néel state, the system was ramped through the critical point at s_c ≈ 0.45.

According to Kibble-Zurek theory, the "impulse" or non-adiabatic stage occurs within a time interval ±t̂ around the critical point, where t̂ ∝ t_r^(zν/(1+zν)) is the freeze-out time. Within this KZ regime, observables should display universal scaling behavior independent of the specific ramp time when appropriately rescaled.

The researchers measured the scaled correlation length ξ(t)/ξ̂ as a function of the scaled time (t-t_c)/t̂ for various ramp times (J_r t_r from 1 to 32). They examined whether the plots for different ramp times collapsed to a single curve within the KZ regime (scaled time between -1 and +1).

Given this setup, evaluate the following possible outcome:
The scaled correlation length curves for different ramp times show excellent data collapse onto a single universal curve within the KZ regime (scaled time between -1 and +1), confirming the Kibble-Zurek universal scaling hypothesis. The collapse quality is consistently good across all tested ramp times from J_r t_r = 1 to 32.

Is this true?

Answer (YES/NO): NO